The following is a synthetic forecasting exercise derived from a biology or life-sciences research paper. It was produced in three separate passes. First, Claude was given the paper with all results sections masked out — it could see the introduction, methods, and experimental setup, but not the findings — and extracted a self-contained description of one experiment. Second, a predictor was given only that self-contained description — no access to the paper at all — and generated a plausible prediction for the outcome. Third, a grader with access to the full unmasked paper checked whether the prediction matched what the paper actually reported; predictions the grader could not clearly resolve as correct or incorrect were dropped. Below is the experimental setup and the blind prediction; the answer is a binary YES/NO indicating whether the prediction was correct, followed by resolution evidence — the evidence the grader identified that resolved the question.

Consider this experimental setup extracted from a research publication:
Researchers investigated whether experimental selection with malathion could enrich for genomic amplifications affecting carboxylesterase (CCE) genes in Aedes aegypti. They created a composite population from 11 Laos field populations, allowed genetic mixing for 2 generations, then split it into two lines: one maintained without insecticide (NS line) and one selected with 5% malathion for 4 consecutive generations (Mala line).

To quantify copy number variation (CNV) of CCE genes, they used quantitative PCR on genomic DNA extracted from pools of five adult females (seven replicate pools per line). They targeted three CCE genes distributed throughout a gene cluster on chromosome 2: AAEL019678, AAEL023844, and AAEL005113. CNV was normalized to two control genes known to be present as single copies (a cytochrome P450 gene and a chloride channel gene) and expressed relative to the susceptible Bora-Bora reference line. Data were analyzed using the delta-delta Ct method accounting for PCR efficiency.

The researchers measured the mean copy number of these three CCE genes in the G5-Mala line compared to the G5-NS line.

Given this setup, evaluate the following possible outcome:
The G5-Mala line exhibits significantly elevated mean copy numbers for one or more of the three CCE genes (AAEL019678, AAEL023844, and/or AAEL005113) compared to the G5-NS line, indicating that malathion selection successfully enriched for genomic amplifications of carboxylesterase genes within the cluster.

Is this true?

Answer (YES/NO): YES